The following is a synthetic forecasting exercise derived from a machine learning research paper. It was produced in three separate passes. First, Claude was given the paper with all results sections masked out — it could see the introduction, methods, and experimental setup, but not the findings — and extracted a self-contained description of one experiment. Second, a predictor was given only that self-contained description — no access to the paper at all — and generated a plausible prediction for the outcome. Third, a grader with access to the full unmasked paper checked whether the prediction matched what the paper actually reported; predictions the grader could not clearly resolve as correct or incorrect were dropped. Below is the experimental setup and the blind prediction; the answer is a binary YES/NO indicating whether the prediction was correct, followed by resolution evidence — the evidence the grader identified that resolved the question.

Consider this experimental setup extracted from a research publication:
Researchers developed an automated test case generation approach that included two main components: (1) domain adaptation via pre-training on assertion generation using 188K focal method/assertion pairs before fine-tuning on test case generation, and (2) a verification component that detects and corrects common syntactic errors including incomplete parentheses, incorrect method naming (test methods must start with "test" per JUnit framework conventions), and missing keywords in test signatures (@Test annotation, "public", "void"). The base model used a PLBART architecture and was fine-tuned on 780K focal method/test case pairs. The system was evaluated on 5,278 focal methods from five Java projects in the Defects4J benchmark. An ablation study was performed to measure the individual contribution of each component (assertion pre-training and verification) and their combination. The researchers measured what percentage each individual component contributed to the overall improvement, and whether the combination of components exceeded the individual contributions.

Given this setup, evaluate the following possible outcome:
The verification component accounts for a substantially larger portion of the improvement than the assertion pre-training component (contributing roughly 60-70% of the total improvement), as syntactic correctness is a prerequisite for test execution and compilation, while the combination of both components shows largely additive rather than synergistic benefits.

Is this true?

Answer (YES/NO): NO